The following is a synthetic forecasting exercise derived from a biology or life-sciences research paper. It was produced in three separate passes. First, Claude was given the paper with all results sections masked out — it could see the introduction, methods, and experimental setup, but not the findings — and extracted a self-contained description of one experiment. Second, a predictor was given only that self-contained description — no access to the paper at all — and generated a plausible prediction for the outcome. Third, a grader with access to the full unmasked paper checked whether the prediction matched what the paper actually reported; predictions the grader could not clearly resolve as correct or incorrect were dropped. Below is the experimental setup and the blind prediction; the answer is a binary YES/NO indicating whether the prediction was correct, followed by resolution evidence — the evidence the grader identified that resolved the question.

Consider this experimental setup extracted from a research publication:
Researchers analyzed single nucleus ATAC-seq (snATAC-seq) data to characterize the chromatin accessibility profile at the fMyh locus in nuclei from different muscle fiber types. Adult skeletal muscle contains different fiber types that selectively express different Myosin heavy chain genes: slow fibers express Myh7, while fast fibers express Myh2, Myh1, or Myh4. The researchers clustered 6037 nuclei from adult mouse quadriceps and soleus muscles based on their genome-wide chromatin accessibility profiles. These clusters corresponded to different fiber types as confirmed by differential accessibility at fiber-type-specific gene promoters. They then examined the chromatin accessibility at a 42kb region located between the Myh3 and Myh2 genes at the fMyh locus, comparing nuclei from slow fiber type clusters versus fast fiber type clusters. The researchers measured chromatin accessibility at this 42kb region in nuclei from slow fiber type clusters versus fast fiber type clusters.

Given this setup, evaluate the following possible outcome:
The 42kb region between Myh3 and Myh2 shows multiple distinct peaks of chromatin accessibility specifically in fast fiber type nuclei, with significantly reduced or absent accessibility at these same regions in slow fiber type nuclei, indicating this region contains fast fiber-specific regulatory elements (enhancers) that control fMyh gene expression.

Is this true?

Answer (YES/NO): YES